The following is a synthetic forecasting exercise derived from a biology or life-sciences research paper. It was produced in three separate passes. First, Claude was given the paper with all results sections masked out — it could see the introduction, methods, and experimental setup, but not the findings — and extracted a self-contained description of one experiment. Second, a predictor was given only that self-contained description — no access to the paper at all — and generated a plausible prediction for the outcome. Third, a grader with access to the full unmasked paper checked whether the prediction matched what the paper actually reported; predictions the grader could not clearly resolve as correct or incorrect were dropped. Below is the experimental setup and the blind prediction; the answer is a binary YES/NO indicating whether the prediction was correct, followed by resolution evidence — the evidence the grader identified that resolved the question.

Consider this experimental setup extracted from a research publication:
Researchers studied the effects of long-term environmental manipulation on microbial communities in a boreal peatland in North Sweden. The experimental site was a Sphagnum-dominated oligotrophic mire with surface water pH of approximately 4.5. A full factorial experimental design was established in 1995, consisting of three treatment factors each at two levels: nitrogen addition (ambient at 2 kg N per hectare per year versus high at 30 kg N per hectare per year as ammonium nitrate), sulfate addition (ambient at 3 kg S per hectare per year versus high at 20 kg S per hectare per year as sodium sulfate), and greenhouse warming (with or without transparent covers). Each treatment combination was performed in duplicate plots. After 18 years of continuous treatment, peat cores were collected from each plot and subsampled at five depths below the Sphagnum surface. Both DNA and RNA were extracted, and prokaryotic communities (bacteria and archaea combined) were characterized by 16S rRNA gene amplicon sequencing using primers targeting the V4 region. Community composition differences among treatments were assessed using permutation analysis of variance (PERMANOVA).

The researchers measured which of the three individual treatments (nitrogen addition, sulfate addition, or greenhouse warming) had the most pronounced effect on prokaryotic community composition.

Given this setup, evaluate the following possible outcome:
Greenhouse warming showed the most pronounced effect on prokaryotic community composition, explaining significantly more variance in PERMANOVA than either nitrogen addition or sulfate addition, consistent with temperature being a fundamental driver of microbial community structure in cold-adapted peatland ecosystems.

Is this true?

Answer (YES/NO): NO